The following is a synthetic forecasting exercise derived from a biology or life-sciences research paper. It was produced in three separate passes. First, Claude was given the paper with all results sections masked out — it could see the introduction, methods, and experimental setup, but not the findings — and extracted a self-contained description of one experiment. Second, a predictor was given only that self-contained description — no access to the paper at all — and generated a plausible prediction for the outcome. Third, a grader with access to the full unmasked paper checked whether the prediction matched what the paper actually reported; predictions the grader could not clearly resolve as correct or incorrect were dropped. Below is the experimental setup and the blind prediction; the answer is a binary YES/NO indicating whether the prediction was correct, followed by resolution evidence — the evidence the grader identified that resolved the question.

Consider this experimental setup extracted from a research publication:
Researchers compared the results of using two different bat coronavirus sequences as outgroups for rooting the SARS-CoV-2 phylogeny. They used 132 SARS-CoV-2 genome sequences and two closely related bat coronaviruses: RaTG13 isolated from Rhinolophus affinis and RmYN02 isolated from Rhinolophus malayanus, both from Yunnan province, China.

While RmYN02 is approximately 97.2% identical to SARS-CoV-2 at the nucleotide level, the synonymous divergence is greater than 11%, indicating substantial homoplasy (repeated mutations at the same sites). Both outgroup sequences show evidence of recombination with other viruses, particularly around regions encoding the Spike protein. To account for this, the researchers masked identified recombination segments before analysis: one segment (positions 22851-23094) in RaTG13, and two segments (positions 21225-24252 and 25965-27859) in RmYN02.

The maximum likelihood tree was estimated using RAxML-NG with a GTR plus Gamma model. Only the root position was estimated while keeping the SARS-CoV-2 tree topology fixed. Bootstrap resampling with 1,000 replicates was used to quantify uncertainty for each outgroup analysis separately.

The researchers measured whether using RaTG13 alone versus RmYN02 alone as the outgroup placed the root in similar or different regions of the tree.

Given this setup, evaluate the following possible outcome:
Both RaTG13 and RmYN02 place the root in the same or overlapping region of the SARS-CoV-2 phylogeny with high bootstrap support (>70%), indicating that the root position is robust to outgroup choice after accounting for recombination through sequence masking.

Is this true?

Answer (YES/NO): NO